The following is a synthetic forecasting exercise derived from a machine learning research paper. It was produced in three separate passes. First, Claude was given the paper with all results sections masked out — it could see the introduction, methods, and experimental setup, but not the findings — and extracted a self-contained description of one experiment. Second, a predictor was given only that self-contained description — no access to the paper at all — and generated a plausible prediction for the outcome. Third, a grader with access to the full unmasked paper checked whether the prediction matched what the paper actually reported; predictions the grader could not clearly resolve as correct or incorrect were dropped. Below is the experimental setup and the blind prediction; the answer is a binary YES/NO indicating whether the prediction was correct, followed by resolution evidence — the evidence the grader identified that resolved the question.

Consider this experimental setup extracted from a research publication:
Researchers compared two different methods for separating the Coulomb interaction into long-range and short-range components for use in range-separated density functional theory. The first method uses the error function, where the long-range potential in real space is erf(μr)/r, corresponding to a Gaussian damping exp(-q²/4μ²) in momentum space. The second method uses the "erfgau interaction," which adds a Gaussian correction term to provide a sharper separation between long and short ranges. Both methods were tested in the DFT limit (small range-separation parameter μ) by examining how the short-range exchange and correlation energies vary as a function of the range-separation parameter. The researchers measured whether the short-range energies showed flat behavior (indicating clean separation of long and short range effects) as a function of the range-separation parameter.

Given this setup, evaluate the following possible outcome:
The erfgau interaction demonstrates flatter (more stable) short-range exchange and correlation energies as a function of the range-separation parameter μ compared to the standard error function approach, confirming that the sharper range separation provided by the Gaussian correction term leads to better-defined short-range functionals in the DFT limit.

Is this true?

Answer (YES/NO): YES